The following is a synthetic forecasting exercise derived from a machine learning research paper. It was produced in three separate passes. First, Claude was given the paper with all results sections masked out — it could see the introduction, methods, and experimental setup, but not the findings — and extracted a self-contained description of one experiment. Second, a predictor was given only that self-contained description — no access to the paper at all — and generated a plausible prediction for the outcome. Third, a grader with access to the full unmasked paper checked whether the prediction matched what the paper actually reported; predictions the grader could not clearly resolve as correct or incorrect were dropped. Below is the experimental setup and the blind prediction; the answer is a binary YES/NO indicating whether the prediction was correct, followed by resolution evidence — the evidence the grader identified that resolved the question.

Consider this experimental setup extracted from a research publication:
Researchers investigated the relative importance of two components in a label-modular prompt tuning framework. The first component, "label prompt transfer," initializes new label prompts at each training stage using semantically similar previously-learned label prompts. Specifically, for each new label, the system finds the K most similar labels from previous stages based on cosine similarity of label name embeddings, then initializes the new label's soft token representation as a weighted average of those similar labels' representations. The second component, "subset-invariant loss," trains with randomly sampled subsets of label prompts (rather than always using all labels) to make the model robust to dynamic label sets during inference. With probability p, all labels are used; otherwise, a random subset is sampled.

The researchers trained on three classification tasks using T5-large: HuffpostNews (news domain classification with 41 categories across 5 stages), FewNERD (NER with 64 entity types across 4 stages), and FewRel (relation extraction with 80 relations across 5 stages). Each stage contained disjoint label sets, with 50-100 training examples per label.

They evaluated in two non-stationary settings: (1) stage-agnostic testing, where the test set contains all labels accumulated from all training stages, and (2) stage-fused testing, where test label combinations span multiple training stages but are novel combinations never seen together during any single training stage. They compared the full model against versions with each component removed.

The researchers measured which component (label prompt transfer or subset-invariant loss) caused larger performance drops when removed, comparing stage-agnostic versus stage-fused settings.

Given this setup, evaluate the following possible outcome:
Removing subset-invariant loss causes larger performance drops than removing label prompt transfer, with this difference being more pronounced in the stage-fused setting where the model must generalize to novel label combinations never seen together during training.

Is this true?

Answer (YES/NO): NO